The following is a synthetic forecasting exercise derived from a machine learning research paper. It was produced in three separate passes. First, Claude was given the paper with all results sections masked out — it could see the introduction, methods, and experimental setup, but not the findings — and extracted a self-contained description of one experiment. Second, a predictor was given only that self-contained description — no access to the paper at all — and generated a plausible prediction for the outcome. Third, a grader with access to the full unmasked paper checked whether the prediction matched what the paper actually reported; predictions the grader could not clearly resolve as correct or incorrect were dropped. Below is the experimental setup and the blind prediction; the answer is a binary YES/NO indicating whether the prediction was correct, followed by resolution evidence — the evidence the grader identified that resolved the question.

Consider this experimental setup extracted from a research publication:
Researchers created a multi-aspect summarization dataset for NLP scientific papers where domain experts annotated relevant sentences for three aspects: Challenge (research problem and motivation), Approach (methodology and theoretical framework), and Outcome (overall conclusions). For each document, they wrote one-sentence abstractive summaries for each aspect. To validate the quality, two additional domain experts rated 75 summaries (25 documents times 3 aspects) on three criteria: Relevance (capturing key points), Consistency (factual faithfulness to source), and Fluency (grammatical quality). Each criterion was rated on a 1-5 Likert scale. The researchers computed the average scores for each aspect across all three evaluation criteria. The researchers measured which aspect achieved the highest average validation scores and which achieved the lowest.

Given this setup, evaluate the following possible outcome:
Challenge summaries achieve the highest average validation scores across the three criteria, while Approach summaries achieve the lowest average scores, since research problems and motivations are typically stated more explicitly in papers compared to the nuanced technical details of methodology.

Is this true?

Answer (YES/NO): YES